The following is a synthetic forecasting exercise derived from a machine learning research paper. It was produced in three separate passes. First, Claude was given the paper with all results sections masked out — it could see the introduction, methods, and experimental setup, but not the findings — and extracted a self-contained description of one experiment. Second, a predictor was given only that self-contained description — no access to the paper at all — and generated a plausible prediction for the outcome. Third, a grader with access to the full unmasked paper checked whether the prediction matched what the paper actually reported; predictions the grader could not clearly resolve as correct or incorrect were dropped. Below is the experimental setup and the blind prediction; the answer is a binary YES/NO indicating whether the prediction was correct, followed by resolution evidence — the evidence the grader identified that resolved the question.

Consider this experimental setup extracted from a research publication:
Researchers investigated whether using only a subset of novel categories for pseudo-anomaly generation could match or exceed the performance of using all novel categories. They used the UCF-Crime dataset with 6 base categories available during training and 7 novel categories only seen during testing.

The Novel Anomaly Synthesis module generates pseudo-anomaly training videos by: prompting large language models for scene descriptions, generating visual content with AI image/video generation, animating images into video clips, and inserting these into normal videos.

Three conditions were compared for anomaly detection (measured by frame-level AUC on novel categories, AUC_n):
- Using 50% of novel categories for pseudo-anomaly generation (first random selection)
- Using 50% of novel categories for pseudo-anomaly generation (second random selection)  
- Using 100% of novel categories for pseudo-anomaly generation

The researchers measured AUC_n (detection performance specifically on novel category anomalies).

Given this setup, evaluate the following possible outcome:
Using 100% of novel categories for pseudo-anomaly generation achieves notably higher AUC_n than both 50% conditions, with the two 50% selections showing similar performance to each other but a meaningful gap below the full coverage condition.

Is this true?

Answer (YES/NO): NO